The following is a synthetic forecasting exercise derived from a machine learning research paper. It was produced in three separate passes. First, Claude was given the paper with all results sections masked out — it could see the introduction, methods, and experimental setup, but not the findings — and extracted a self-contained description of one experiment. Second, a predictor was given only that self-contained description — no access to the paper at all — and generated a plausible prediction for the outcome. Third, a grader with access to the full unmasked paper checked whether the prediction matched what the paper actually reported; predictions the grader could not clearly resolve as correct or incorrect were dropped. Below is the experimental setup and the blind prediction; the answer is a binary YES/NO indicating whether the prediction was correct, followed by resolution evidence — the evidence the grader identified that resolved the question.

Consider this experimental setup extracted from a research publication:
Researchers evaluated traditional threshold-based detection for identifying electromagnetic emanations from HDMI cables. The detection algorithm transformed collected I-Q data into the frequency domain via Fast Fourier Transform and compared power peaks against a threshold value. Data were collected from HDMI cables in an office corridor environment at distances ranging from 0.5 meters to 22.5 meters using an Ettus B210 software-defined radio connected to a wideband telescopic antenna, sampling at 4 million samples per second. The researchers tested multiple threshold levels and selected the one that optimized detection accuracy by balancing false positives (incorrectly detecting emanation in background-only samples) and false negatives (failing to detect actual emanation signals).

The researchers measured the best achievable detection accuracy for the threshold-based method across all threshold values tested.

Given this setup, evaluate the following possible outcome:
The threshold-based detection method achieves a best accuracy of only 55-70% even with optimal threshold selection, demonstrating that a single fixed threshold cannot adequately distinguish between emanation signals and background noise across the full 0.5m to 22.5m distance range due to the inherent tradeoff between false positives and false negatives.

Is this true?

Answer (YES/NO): NO